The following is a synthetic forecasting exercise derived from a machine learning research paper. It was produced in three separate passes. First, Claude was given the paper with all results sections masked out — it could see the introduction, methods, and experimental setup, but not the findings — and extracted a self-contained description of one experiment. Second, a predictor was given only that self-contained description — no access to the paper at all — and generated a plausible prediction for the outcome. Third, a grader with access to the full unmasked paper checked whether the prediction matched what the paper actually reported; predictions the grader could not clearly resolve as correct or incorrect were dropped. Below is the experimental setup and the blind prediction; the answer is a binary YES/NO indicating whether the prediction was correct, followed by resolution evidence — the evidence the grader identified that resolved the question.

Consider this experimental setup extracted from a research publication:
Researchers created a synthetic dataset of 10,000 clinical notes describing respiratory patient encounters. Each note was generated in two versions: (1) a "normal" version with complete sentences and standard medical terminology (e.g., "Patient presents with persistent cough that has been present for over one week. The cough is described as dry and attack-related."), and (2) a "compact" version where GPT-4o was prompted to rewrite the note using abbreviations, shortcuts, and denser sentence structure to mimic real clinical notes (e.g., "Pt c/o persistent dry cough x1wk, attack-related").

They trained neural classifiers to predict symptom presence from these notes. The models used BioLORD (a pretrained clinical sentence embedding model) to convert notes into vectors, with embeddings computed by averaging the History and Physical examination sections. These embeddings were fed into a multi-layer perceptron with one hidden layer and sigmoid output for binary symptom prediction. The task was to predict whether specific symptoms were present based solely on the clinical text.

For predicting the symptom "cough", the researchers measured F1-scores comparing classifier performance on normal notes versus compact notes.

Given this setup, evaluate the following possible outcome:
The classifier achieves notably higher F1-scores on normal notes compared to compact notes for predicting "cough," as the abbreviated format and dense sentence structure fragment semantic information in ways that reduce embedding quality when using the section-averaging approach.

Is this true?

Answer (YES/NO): NO